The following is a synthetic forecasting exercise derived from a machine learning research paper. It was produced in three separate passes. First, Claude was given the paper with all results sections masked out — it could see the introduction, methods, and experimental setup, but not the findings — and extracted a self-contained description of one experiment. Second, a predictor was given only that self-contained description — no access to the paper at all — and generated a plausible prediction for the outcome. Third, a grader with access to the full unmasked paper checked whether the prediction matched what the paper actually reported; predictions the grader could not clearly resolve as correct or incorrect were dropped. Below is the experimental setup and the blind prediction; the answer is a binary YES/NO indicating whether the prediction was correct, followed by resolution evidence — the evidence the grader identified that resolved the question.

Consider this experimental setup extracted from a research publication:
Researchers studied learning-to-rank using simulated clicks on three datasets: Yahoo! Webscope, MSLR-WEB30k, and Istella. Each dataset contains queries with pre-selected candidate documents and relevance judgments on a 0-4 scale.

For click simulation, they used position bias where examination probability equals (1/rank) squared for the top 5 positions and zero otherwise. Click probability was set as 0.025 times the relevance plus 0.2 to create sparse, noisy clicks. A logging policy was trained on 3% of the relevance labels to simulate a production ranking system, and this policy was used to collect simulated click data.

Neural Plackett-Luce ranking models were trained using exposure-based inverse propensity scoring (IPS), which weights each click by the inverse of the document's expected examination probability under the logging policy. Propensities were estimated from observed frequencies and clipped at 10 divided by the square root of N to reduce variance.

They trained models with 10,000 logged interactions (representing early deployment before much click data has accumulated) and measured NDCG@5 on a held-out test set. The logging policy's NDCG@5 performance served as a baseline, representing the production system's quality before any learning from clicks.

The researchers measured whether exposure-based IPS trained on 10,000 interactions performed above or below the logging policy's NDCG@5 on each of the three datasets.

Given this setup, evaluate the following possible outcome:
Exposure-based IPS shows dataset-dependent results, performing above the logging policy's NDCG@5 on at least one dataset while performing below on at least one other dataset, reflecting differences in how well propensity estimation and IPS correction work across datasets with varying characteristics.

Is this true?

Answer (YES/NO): YES